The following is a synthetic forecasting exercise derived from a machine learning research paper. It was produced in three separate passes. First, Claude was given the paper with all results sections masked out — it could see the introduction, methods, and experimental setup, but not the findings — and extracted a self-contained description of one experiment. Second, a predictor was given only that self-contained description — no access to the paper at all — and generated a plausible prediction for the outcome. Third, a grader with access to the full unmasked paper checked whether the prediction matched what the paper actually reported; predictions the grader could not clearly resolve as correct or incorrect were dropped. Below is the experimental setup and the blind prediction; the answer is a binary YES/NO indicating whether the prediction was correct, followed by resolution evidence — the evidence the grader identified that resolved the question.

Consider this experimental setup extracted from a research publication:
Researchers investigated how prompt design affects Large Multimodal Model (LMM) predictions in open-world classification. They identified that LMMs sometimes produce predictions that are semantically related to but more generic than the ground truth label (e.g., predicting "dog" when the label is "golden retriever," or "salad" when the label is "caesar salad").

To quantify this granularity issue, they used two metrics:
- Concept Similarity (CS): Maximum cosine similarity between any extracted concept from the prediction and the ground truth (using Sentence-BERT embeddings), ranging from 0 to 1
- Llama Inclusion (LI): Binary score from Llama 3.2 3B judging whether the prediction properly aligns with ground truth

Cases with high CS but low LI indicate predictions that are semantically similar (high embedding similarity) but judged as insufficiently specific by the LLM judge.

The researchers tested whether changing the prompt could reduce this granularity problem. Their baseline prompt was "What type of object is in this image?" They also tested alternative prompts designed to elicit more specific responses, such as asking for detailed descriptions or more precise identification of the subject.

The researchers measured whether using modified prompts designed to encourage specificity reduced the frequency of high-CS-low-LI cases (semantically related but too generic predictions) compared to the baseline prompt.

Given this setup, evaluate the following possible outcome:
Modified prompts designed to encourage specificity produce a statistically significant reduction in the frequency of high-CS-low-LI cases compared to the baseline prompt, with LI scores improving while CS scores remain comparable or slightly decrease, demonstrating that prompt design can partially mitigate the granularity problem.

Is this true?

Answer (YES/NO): NO